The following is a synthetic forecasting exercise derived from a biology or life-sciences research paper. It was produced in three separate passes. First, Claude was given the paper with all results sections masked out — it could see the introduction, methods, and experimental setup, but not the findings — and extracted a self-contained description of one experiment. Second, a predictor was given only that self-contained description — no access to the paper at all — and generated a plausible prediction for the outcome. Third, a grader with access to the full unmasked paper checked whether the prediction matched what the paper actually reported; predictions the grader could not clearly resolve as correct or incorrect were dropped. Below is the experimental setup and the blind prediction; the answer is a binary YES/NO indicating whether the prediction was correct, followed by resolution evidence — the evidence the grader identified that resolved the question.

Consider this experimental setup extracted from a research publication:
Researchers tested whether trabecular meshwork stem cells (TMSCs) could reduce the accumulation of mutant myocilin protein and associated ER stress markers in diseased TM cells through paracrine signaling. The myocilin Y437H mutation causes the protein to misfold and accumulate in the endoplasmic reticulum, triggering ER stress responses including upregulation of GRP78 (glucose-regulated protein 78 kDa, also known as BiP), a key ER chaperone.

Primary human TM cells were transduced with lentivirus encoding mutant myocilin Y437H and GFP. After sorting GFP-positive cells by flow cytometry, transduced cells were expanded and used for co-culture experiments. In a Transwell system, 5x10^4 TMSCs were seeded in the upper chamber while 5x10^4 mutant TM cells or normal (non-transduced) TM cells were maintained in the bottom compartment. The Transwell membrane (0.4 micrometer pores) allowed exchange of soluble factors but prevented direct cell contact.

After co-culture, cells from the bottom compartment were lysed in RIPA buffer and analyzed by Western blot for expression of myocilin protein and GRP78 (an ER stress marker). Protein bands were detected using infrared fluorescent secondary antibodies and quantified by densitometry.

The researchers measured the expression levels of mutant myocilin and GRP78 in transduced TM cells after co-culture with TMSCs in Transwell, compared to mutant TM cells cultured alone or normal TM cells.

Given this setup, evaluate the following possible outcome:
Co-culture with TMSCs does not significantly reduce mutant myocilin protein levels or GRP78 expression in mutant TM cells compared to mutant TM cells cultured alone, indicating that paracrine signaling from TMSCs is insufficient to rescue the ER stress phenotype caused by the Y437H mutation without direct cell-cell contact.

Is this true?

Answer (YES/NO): YES